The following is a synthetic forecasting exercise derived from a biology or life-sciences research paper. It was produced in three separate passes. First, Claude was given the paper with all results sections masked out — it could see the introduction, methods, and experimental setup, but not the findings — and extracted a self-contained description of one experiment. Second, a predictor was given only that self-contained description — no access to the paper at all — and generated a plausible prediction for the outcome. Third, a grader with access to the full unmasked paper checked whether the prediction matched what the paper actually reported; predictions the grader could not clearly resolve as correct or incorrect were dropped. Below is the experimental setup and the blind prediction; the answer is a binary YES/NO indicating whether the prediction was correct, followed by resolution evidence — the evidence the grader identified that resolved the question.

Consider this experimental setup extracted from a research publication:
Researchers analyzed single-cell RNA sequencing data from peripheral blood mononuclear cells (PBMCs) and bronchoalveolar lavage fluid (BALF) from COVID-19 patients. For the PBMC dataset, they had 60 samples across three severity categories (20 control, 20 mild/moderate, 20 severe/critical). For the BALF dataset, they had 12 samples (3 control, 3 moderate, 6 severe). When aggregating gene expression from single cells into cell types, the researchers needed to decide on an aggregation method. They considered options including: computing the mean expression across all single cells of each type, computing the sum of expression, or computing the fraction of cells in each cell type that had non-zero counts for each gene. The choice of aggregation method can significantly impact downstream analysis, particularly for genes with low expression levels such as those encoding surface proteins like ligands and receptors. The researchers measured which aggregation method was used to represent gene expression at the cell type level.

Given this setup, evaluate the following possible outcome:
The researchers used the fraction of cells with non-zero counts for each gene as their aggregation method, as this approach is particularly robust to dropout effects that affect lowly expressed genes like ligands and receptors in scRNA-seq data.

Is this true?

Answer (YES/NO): YES